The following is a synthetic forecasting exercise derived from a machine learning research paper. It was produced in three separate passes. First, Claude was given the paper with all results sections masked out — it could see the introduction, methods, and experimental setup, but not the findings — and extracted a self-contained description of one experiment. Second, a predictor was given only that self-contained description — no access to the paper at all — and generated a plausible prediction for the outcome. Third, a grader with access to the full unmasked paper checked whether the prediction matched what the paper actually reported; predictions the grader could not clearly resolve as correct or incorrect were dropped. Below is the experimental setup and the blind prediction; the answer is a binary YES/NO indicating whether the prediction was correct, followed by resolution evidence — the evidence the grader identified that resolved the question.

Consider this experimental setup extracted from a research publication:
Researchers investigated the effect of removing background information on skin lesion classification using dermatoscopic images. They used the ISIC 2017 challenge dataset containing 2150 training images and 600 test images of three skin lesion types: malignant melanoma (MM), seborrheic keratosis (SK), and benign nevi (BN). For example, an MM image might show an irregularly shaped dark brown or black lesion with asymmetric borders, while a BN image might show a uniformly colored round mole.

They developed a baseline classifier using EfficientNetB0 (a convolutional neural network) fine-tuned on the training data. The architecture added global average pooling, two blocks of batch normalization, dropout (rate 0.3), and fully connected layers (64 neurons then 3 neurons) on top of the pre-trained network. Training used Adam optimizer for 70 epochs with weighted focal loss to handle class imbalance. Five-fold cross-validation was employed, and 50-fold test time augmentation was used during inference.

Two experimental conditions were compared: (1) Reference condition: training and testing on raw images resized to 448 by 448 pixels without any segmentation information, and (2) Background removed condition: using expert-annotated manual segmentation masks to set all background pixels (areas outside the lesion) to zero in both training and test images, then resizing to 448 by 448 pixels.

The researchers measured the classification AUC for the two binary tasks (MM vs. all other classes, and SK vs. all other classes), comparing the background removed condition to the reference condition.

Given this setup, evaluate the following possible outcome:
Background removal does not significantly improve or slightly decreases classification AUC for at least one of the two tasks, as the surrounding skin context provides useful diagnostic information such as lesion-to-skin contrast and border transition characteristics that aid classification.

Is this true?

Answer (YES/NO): YES